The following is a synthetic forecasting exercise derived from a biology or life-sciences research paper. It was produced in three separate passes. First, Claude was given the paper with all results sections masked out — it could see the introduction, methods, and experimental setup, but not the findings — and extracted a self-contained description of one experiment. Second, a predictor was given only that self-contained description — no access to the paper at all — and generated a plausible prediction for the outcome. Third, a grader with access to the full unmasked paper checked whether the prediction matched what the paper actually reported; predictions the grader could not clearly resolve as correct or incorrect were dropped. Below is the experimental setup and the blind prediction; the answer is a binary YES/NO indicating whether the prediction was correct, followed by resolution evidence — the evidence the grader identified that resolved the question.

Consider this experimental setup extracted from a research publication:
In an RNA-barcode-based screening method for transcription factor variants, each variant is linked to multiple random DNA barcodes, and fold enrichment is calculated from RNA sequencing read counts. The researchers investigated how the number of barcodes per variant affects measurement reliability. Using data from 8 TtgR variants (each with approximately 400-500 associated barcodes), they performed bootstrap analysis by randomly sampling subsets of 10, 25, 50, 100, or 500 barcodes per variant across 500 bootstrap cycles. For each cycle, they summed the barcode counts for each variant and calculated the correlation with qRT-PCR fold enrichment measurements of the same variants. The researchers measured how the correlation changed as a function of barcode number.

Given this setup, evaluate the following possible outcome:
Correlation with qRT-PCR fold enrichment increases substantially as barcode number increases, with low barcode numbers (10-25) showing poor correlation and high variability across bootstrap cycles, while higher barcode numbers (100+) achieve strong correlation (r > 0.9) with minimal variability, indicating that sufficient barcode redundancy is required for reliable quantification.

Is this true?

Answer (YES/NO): NO